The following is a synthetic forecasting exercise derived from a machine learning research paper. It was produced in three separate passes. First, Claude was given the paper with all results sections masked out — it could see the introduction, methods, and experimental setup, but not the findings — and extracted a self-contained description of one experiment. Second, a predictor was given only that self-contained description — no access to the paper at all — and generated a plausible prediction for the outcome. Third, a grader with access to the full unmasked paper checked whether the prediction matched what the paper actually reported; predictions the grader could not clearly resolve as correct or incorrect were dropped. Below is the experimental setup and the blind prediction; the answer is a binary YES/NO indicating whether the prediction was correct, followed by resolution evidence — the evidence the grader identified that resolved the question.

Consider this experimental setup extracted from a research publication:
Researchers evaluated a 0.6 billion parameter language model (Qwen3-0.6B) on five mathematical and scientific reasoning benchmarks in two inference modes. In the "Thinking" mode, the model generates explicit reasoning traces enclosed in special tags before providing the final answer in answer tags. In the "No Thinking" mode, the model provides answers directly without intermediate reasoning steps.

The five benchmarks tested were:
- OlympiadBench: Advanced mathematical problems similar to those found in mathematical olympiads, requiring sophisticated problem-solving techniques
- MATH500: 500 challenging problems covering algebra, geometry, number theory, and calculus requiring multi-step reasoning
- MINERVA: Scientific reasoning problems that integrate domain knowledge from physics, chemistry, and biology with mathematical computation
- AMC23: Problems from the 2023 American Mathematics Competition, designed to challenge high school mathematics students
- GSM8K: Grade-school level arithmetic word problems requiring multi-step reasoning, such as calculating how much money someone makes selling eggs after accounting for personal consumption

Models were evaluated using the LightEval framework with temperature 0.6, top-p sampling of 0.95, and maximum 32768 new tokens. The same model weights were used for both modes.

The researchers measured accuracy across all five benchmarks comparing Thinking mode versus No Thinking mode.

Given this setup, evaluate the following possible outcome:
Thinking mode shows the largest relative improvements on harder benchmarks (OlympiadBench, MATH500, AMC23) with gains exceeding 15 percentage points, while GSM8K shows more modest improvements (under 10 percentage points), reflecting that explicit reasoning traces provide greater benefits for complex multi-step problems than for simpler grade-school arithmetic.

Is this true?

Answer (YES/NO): NO